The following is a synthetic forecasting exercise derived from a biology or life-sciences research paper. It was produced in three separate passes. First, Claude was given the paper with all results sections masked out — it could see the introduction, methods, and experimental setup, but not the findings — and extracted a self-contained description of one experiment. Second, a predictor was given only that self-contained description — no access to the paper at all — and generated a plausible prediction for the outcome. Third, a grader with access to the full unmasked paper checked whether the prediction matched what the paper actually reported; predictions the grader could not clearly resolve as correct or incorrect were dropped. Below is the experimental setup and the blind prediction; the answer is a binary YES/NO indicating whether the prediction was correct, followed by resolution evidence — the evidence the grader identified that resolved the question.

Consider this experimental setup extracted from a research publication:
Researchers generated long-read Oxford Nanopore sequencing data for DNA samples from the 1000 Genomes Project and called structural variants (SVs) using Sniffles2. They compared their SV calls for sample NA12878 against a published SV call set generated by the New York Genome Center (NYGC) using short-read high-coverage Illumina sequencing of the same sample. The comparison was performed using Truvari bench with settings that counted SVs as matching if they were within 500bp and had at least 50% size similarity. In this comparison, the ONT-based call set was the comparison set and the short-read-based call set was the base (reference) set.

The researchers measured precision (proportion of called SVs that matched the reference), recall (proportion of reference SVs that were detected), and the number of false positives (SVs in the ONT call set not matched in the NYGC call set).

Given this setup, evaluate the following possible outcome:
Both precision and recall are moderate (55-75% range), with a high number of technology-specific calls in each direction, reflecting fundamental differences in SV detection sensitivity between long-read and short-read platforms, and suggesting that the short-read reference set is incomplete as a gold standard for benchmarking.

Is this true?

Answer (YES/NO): NO